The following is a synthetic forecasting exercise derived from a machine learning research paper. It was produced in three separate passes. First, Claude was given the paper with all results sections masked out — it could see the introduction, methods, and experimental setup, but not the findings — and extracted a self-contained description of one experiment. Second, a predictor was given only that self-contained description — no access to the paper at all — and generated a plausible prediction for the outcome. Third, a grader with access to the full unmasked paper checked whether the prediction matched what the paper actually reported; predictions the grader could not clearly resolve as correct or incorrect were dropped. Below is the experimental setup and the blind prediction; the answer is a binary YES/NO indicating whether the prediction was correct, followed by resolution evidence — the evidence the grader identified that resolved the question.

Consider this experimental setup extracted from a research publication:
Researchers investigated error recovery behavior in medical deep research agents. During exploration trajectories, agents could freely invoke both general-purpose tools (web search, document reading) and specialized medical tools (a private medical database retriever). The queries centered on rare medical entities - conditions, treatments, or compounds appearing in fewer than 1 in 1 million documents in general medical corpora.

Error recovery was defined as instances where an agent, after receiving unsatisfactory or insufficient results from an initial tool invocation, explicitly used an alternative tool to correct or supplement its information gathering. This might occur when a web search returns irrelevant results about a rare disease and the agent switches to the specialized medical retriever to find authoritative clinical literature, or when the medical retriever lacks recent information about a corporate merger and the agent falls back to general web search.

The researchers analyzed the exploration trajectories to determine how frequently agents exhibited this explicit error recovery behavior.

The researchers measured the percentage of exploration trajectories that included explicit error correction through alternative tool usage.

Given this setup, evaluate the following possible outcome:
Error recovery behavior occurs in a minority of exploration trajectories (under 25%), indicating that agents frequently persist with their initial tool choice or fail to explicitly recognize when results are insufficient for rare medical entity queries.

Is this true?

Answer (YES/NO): NO